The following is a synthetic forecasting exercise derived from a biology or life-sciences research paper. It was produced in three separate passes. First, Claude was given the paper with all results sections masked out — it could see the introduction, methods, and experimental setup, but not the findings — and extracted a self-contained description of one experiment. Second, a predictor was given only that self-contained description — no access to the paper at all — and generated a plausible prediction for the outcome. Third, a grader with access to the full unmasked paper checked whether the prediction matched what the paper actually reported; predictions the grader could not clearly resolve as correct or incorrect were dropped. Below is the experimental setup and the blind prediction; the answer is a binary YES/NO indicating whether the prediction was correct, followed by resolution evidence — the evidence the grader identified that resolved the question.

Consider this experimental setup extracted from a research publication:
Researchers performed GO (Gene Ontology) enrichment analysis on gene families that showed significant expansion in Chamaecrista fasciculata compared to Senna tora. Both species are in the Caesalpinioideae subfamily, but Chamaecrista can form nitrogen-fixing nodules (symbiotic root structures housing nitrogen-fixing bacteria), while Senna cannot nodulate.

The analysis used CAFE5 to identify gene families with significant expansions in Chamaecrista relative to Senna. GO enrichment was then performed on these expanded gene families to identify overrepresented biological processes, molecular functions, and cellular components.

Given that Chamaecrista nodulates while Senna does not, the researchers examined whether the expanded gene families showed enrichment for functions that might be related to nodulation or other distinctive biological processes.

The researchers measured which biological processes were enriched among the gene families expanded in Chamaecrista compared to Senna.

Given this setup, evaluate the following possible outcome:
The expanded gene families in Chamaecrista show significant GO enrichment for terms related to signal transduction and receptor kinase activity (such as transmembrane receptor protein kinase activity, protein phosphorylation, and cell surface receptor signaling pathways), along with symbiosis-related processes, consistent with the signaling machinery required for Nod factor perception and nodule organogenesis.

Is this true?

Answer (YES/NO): NO